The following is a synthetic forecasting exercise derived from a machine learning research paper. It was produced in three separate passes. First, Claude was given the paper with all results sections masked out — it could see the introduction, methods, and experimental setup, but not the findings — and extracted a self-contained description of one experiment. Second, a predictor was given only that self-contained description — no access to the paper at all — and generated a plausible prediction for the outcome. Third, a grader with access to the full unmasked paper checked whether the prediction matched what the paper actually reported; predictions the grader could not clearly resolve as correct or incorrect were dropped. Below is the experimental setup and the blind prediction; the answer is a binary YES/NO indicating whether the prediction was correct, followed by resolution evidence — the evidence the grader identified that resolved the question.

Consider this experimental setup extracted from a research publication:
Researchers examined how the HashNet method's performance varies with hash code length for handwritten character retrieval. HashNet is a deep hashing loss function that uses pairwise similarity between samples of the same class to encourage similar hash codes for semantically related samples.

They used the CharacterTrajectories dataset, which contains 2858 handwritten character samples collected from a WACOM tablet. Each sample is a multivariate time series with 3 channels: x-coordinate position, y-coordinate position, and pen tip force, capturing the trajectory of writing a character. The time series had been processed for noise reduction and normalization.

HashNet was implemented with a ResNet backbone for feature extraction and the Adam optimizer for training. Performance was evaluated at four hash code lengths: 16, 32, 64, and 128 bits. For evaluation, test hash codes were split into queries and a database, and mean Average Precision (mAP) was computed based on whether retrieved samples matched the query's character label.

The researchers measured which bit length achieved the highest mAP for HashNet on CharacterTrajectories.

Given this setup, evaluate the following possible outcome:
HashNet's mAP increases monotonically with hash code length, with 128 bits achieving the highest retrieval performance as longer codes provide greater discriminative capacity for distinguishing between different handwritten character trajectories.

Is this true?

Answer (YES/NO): NO